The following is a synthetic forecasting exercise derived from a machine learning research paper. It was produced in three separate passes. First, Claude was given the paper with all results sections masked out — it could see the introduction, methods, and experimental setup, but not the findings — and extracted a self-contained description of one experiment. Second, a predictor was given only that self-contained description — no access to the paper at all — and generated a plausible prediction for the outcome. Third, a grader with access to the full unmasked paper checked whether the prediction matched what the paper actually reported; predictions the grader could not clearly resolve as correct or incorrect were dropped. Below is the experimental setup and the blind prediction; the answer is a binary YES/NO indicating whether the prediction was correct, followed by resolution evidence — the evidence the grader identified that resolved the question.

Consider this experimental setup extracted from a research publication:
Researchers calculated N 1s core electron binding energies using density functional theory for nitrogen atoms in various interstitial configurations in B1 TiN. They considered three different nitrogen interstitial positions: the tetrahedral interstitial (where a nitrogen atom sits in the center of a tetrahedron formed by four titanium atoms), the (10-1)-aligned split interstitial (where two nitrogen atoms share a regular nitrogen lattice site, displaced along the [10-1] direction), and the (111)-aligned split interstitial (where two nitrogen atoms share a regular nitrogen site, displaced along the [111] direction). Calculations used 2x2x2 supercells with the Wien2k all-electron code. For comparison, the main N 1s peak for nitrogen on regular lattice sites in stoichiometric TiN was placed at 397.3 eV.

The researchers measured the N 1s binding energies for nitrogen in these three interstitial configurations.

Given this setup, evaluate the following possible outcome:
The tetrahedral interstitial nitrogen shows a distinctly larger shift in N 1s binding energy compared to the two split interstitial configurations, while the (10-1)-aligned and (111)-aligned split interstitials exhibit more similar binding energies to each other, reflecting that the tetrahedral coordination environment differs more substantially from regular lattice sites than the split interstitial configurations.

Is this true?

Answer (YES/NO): NO